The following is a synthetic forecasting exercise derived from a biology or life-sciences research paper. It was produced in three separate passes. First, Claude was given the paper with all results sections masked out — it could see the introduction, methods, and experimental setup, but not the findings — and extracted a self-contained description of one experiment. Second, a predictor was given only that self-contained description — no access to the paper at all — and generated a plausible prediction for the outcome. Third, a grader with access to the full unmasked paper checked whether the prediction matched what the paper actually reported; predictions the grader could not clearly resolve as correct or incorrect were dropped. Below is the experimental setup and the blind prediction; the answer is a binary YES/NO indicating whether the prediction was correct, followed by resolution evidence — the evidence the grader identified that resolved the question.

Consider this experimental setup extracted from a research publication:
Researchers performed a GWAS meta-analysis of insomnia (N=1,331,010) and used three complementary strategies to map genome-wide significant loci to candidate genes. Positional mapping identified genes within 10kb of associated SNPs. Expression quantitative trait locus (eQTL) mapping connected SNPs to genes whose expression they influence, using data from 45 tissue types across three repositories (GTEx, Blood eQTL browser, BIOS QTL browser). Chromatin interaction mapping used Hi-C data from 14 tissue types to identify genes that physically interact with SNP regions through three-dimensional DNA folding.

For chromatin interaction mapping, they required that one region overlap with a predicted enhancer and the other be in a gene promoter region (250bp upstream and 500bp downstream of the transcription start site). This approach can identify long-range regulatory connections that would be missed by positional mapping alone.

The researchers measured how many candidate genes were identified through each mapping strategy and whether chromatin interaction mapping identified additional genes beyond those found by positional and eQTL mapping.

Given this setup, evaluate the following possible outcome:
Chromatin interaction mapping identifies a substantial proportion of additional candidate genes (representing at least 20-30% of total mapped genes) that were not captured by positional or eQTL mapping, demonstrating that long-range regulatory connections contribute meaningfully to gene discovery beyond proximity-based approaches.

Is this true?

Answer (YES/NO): NO